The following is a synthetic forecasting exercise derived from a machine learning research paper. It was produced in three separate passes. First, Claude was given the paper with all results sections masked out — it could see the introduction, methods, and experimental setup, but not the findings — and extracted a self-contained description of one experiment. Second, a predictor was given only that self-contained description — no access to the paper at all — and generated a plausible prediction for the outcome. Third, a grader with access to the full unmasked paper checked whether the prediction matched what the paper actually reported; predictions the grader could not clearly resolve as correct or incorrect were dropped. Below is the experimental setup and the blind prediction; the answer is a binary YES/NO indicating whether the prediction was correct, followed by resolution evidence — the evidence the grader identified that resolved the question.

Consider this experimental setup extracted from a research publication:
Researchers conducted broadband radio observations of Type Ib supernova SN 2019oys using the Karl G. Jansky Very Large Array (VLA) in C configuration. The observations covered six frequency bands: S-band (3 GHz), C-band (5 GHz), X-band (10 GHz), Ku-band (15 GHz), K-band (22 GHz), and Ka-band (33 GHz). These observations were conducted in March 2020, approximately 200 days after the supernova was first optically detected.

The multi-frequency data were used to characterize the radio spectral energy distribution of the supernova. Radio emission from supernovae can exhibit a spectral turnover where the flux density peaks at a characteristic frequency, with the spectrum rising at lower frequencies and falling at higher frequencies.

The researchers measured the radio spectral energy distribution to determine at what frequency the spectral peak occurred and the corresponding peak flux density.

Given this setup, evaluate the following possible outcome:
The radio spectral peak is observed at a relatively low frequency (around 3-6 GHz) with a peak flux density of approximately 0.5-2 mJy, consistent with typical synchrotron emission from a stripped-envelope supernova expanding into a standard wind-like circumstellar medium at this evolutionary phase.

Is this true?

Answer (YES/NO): NO